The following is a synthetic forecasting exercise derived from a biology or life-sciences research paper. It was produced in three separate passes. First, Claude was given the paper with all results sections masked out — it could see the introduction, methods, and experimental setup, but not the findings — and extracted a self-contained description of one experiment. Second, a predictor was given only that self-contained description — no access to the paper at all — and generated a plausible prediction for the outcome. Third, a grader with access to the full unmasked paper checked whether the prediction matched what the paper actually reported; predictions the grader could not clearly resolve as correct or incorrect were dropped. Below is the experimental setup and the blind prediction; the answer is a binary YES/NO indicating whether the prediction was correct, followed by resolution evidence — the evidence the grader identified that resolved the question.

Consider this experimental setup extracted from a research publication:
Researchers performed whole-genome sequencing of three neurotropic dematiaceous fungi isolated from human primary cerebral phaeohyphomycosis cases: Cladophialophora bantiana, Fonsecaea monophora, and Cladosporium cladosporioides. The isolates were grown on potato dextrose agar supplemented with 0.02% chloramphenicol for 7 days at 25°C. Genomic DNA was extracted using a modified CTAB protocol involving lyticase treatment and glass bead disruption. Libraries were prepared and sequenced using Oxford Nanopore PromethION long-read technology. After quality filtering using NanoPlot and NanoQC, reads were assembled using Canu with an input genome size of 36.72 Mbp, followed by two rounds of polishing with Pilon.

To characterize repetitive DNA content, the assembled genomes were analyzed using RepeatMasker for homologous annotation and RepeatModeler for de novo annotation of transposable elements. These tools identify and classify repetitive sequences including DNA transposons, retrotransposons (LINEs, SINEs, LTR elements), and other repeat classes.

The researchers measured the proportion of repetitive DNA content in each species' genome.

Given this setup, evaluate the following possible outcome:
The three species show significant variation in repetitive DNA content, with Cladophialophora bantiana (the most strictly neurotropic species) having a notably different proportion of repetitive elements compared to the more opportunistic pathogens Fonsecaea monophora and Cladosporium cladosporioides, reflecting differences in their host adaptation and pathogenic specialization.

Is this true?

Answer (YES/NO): YES